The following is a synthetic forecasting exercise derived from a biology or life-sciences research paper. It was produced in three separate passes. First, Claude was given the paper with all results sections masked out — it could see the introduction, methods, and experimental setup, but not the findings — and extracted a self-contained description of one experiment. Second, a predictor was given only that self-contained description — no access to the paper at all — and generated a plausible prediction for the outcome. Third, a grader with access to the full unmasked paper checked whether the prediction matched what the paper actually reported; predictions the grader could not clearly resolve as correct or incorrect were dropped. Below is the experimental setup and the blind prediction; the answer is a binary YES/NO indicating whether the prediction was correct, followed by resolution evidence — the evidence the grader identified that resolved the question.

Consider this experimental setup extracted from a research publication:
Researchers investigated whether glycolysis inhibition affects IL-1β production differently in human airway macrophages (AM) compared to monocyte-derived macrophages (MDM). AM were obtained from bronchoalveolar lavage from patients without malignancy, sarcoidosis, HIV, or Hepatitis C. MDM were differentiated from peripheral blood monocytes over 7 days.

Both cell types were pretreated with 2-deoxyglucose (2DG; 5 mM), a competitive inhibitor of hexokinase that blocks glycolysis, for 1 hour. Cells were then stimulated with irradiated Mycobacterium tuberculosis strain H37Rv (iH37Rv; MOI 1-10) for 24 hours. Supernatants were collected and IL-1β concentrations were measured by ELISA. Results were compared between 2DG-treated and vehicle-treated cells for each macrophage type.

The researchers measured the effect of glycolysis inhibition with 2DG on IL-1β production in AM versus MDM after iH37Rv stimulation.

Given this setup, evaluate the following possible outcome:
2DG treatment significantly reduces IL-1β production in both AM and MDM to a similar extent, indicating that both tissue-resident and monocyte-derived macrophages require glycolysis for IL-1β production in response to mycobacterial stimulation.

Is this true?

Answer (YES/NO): NO